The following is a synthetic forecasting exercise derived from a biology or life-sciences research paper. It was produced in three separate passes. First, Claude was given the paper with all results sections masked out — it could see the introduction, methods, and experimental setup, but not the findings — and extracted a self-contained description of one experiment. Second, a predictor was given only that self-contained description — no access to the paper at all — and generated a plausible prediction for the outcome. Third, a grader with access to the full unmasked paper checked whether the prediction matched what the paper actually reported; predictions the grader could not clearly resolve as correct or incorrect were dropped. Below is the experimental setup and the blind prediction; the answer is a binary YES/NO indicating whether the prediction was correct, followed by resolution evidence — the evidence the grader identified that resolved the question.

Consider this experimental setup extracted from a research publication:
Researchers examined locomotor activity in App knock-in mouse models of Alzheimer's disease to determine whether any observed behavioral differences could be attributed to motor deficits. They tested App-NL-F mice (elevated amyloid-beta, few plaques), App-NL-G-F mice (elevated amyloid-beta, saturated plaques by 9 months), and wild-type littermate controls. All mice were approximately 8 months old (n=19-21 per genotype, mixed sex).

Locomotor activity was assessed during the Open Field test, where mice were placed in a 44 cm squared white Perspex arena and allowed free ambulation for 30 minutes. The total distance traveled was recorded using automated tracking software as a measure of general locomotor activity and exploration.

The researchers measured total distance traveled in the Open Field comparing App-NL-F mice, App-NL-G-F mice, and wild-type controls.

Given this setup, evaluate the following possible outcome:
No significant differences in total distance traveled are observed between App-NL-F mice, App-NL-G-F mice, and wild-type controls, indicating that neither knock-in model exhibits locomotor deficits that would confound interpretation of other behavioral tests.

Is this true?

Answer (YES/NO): YES